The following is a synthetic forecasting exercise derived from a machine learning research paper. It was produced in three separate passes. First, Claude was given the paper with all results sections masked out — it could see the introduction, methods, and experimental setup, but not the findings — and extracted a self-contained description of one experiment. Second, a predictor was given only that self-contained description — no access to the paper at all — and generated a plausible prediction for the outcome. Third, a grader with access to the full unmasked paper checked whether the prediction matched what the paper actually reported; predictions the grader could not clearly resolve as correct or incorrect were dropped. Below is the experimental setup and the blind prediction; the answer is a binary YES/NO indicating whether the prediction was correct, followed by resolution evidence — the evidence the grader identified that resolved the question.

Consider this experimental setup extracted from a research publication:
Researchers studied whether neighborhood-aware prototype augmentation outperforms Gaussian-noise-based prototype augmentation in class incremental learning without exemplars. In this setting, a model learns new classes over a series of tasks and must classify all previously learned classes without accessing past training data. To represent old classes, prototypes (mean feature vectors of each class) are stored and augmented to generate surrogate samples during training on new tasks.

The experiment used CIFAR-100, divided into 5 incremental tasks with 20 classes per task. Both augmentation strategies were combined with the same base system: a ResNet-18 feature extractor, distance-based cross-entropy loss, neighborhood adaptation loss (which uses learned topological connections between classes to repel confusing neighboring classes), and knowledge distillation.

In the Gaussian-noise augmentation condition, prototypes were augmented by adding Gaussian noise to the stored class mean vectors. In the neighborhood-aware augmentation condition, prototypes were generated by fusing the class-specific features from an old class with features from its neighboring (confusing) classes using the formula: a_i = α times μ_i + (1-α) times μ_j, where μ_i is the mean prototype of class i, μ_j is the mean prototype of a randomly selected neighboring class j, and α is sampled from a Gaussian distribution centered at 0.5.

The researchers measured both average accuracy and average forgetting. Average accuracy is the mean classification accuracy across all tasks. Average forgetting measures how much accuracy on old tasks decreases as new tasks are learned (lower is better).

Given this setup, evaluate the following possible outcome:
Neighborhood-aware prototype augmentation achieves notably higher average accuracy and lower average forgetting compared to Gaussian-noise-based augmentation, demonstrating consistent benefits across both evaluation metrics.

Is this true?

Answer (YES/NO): NO